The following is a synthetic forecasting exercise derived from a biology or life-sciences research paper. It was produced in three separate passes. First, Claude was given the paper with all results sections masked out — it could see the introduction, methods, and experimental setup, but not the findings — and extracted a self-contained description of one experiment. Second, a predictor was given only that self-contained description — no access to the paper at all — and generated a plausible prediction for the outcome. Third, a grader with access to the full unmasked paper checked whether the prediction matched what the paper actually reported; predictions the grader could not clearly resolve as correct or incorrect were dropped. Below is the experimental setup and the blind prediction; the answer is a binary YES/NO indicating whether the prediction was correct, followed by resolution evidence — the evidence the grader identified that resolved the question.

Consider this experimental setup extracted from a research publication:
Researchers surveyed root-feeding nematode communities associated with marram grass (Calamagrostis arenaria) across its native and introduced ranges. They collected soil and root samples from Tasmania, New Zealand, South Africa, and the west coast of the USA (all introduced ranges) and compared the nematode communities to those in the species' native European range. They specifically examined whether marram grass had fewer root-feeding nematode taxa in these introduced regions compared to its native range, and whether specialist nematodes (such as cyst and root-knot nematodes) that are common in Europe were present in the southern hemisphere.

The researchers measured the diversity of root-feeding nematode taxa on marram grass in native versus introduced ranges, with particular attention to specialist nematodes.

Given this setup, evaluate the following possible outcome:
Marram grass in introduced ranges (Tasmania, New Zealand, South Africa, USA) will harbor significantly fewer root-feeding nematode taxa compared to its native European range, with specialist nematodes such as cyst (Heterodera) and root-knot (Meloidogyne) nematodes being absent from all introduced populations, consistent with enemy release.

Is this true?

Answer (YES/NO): NO